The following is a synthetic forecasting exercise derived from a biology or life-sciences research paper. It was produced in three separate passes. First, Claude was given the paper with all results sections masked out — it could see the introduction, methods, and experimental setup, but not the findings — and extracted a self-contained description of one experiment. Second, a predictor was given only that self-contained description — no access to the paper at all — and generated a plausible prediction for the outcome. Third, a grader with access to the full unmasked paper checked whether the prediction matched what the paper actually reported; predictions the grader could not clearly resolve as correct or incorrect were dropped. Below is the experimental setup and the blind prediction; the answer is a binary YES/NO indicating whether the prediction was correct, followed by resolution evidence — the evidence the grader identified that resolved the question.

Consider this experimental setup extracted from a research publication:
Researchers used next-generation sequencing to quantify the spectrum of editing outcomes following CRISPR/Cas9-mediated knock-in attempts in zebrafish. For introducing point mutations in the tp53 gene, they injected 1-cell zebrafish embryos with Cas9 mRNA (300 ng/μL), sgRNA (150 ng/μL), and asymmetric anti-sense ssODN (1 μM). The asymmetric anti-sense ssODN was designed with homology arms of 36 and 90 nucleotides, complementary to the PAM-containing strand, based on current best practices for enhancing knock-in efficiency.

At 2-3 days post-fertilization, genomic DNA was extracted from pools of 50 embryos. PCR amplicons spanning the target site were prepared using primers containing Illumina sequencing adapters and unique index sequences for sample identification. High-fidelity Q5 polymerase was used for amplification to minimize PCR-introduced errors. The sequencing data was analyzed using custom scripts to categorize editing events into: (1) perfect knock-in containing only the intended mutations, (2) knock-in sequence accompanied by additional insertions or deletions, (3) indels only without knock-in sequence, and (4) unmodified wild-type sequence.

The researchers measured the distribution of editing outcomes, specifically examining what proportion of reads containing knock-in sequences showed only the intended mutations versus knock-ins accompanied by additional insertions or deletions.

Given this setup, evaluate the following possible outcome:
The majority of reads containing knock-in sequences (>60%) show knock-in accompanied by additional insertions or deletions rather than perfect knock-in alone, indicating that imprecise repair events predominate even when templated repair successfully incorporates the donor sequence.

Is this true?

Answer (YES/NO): NO